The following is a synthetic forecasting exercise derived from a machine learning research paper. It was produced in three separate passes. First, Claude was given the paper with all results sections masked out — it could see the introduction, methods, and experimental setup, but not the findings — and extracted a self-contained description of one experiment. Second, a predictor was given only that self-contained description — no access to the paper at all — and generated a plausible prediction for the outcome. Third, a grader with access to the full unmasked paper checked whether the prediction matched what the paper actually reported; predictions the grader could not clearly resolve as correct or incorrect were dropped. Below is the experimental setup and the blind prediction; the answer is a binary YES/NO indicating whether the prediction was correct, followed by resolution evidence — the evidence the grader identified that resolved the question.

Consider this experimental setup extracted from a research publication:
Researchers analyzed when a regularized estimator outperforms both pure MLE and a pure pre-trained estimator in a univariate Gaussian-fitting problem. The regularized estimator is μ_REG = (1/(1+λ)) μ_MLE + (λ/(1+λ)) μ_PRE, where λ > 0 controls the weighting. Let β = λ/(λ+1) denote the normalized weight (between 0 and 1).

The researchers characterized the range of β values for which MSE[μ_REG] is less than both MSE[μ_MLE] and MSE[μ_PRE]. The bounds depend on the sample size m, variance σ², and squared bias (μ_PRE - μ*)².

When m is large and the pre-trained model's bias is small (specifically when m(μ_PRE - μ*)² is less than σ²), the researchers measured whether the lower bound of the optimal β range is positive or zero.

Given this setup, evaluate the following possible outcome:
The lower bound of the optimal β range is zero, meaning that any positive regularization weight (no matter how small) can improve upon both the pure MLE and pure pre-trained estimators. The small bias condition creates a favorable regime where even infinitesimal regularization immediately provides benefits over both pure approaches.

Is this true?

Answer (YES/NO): NO